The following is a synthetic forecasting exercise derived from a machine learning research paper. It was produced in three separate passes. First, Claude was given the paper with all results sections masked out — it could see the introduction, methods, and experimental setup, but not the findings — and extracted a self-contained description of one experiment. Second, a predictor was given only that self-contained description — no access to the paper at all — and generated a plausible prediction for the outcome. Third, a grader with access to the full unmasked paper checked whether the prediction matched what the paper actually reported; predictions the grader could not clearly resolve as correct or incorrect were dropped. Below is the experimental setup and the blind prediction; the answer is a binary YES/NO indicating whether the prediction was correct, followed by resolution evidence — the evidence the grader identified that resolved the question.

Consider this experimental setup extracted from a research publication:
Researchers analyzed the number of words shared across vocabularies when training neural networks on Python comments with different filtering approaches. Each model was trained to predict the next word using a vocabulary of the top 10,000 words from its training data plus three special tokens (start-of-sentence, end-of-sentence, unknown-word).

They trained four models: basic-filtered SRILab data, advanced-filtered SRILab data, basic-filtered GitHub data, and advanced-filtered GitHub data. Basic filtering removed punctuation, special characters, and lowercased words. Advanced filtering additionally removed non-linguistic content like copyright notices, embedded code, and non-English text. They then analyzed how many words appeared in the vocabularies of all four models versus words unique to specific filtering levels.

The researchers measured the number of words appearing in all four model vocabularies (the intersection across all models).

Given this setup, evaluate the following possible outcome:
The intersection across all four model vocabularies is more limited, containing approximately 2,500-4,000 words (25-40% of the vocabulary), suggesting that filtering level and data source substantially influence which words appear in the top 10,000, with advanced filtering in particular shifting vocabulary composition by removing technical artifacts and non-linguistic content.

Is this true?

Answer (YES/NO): NO